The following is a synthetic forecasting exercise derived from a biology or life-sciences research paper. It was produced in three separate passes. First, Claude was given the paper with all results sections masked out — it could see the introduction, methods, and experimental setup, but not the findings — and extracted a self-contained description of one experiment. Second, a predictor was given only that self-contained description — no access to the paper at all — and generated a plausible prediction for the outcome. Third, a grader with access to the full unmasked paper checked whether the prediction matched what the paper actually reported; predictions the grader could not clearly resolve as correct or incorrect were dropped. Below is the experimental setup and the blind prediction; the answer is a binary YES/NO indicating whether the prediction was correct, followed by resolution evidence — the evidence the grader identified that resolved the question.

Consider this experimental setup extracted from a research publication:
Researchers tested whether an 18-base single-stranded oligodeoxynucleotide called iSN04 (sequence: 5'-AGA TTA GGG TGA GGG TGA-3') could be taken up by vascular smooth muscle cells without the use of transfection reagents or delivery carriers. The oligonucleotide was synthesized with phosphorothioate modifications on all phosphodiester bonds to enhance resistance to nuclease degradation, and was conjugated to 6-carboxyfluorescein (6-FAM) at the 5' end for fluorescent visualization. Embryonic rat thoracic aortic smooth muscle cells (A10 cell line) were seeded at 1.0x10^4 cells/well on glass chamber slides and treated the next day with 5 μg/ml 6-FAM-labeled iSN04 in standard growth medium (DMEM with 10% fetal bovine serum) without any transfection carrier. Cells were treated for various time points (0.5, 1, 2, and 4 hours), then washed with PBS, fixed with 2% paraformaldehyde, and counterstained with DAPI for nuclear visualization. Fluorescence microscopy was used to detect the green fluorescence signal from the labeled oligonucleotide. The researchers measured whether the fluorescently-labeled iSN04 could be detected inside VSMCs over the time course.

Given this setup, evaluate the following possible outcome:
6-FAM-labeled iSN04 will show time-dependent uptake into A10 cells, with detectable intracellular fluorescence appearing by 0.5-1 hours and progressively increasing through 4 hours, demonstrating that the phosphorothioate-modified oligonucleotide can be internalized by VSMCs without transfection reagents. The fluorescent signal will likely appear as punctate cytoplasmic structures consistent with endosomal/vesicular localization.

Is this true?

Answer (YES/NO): NO